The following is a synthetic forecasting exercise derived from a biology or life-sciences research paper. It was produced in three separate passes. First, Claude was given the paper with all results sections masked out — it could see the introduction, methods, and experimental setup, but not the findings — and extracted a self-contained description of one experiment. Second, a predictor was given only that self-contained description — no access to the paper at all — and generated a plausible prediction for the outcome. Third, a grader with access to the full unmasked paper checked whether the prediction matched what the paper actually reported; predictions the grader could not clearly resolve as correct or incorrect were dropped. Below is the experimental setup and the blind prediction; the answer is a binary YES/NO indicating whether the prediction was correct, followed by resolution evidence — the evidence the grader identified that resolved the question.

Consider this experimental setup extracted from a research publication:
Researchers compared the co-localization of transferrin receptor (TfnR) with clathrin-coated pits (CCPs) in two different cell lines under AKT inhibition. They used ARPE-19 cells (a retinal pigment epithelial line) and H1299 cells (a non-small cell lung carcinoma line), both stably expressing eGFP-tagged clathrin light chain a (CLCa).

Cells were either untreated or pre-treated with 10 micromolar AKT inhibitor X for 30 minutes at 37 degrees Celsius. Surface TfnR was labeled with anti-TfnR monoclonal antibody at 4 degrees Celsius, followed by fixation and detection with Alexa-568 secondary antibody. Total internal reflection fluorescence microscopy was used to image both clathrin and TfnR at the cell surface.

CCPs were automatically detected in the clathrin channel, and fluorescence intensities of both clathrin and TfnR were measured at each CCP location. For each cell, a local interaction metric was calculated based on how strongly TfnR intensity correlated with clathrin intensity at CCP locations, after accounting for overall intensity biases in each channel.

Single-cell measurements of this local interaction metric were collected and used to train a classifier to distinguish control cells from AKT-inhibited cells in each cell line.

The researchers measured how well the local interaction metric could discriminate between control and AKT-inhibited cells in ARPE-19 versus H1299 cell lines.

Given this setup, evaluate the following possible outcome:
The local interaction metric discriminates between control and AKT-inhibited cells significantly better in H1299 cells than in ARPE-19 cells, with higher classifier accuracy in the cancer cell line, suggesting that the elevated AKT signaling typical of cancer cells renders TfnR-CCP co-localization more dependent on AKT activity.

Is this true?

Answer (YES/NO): YES